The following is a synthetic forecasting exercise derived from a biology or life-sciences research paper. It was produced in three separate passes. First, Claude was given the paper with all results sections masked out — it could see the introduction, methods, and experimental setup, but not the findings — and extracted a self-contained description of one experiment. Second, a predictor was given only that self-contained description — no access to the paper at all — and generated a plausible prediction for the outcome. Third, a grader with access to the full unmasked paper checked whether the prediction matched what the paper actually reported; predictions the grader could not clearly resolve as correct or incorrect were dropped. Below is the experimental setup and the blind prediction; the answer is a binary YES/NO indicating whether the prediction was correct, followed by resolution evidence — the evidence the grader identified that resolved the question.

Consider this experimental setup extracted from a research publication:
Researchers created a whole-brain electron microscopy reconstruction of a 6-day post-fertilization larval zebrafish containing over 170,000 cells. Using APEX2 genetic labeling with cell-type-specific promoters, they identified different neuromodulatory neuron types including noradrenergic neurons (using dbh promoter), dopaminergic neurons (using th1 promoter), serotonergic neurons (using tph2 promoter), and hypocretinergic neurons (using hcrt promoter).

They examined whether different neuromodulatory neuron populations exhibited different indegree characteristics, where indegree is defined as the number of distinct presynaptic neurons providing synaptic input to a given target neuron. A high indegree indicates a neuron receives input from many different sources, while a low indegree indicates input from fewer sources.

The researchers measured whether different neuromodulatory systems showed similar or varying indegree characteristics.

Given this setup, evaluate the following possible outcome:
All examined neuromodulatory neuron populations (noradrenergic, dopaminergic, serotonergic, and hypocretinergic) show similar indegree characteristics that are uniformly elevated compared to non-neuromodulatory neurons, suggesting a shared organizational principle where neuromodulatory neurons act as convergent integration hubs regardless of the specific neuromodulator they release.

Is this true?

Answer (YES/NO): NO